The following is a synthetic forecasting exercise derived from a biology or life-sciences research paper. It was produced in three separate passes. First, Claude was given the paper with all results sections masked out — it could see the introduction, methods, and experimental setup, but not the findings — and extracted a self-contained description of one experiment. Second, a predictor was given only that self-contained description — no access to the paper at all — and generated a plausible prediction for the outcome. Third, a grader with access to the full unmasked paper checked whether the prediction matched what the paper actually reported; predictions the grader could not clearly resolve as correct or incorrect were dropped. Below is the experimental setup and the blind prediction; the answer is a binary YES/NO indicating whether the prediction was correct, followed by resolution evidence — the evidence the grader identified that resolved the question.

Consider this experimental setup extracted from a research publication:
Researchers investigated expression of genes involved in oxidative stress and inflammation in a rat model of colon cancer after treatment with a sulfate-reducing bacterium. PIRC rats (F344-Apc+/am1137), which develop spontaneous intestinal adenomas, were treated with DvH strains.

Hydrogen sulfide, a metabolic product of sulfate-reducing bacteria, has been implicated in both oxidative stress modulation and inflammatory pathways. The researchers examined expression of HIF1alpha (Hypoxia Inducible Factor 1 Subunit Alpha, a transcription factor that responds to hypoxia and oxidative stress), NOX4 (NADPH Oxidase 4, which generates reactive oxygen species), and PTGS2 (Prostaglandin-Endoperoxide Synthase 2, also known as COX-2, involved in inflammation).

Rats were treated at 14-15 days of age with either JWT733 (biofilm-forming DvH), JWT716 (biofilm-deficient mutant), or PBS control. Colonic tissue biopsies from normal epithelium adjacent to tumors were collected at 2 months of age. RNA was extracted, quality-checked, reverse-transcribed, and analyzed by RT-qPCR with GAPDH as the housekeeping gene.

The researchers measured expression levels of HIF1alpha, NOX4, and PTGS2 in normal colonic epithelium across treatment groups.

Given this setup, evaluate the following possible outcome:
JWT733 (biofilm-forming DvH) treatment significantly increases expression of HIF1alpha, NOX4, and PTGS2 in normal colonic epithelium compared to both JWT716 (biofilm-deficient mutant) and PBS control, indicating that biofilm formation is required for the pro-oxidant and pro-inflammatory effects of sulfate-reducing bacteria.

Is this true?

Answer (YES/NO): NO